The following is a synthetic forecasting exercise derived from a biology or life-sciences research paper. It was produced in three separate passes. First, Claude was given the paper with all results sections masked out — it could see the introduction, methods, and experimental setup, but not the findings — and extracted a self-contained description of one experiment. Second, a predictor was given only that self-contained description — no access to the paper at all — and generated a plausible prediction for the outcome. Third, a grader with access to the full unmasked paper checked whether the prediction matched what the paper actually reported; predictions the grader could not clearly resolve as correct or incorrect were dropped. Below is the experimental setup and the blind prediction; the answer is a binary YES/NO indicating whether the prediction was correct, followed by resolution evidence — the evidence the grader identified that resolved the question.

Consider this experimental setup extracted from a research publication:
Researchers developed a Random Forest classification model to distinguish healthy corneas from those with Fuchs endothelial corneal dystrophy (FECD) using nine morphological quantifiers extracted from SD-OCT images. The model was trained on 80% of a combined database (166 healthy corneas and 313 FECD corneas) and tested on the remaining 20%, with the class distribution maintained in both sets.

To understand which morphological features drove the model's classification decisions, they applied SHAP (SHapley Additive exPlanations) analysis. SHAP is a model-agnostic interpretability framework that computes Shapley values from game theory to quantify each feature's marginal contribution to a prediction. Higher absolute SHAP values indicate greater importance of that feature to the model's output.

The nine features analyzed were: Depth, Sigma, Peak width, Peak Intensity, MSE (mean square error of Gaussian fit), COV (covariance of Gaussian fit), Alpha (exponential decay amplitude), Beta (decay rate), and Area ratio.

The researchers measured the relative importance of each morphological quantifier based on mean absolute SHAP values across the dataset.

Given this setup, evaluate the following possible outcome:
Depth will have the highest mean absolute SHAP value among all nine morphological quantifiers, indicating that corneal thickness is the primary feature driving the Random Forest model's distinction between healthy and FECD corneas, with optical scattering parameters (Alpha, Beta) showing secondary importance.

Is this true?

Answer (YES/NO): NO